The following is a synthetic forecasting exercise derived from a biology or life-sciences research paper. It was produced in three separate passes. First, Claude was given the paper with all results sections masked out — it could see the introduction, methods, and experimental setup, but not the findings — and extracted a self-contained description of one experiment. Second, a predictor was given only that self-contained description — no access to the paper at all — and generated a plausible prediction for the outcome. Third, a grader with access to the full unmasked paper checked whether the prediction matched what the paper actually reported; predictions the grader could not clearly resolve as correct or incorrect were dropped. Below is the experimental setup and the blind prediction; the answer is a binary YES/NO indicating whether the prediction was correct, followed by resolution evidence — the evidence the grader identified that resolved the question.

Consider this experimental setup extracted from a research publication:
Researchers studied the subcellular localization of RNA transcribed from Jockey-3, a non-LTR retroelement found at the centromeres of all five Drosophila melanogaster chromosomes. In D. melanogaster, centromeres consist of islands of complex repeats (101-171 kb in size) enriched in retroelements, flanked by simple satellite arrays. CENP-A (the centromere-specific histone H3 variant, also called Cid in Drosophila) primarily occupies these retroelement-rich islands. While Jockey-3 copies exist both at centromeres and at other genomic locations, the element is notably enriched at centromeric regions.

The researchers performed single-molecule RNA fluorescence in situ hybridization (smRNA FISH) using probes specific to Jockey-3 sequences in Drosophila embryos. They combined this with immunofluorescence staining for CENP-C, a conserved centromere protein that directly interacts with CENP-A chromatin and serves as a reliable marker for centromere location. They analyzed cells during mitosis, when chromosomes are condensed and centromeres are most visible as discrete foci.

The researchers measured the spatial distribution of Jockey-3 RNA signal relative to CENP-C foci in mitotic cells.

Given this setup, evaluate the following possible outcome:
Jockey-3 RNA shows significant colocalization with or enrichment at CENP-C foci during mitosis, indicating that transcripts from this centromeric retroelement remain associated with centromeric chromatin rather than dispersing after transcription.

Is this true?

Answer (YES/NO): YES